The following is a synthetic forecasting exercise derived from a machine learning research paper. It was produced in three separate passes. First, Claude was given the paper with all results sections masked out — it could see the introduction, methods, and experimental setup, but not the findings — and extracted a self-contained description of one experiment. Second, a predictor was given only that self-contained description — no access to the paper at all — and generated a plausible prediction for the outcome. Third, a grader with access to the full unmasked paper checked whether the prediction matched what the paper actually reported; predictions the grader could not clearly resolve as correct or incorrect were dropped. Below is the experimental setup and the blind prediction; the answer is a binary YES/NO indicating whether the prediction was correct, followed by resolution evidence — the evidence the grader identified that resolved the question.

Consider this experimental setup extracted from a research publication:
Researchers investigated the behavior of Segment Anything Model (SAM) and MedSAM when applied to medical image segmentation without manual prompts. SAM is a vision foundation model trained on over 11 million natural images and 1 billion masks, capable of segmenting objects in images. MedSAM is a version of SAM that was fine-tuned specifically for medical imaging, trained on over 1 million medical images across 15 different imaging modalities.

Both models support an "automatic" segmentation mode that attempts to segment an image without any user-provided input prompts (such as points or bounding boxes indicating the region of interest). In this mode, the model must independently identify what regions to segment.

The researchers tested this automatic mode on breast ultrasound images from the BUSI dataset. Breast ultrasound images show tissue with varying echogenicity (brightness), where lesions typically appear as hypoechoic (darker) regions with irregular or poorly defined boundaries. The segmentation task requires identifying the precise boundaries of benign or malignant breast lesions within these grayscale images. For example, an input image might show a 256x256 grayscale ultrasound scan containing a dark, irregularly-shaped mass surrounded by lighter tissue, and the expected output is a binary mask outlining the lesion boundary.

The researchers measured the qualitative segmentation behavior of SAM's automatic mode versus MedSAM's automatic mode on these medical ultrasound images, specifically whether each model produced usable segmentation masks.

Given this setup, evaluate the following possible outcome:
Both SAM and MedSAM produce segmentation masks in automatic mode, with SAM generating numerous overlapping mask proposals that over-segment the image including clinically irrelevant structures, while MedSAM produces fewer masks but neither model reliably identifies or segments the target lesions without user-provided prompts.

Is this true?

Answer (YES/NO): NO